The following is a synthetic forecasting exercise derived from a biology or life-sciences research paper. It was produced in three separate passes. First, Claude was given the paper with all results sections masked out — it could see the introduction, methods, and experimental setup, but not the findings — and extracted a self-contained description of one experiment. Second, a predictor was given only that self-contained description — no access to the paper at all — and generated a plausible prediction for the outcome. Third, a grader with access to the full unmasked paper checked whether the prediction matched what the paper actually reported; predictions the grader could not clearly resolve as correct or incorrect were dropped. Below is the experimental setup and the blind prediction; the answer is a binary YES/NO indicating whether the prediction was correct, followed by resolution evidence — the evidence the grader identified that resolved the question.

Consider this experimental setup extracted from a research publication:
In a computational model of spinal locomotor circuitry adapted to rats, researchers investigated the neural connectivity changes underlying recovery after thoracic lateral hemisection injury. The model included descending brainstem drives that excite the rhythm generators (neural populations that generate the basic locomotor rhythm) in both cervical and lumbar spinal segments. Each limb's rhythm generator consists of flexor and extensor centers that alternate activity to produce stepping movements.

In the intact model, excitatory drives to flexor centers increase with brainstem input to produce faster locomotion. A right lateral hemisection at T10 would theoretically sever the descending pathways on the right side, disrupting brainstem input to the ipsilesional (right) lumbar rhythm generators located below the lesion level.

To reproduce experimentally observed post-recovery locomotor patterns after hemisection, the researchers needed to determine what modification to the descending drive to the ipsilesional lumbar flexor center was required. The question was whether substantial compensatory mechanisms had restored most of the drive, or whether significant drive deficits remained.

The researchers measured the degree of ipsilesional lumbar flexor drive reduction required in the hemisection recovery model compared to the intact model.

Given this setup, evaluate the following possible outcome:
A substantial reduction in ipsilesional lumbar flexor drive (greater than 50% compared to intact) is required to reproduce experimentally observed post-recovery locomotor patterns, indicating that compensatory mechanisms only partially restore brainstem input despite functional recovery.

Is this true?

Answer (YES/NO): NO